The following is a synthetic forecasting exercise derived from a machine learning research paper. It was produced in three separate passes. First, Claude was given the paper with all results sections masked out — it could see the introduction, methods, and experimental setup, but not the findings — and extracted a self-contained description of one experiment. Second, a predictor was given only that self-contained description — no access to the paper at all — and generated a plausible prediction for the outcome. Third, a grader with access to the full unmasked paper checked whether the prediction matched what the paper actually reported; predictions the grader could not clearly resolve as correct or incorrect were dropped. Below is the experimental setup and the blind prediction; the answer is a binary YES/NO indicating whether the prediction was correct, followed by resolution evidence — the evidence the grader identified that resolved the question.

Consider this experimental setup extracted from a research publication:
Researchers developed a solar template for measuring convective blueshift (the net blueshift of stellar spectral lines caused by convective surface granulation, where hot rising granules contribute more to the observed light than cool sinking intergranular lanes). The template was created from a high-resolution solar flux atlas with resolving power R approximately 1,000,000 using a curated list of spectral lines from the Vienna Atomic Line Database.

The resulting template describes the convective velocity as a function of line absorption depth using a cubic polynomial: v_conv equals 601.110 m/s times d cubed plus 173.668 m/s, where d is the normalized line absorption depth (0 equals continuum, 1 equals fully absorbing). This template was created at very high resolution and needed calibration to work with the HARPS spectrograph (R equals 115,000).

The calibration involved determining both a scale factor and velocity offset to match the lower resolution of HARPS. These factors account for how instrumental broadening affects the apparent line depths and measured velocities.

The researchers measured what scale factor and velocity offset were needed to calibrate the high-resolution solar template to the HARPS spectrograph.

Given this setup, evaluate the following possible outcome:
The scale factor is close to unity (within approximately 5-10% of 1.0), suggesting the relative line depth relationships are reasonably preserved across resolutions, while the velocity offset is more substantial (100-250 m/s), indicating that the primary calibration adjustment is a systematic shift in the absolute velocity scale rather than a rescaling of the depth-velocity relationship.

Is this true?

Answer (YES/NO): NO